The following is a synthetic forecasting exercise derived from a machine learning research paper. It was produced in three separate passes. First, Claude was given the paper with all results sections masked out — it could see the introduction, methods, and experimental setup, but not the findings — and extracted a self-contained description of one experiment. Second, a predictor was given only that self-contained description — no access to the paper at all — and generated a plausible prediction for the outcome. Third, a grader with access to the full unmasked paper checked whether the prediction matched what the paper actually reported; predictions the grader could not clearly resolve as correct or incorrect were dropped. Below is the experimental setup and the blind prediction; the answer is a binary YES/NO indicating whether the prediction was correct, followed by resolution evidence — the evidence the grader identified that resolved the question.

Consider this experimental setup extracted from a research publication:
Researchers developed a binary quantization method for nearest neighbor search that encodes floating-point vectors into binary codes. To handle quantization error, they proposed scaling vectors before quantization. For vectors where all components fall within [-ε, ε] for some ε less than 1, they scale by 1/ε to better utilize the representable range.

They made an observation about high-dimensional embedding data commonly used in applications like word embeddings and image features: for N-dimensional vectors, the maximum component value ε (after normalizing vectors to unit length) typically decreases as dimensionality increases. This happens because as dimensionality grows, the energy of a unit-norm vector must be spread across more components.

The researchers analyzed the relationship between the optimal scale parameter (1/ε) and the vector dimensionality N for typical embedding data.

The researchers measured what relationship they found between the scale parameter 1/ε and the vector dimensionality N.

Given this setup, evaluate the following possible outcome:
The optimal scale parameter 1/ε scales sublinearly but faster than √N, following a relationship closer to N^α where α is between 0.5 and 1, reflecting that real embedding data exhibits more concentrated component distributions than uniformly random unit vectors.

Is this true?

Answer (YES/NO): NO